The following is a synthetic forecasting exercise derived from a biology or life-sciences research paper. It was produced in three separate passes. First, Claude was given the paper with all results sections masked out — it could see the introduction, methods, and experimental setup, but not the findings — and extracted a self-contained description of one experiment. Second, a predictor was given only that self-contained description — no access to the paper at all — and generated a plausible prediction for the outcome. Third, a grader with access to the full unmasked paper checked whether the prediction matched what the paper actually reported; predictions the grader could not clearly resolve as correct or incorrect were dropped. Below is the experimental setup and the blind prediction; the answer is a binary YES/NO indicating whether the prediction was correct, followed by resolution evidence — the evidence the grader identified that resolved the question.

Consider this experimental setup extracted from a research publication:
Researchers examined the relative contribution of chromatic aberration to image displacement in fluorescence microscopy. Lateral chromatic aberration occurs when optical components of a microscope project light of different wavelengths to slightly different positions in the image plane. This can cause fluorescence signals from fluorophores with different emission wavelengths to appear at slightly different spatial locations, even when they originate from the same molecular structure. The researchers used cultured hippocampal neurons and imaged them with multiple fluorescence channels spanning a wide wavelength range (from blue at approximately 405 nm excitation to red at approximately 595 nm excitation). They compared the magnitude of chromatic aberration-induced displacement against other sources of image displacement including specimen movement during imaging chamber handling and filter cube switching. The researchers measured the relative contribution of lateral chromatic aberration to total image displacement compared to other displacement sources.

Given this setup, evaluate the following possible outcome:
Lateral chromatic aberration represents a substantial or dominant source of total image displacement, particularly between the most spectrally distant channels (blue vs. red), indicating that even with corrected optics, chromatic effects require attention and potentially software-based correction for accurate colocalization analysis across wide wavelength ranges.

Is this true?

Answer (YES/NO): NO